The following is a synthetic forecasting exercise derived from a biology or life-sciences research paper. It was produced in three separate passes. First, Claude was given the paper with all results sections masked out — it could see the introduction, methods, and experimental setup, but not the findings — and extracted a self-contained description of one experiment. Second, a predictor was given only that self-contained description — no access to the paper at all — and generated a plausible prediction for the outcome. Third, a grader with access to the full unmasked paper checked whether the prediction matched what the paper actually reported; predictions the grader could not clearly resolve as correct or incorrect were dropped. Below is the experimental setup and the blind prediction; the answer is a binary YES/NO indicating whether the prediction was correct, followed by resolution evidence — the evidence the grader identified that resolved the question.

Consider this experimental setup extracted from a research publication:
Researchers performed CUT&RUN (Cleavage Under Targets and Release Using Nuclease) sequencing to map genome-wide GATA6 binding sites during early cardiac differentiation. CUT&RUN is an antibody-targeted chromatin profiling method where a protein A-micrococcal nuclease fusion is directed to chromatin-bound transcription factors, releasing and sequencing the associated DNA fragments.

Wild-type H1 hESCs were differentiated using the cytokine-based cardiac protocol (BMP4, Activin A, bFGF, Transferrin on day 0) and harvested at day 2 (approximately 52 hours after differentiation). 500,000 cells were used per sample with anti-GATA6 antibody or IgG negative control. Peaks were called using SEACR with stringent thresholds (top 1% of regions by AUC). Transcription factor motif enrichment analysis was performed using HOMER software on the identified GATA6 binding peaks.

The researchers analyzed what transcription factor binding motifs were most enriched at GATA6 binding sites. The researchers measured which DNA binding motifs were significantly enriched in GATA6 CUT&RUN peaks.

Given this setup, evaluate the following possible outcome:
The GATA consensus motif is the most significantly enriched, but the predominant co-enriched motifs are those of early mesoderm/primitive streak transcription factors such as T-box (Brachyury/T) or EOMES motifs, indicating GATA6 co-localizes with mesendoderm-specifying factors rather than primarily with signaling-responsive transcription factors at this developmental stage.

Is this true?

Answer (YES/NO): YES